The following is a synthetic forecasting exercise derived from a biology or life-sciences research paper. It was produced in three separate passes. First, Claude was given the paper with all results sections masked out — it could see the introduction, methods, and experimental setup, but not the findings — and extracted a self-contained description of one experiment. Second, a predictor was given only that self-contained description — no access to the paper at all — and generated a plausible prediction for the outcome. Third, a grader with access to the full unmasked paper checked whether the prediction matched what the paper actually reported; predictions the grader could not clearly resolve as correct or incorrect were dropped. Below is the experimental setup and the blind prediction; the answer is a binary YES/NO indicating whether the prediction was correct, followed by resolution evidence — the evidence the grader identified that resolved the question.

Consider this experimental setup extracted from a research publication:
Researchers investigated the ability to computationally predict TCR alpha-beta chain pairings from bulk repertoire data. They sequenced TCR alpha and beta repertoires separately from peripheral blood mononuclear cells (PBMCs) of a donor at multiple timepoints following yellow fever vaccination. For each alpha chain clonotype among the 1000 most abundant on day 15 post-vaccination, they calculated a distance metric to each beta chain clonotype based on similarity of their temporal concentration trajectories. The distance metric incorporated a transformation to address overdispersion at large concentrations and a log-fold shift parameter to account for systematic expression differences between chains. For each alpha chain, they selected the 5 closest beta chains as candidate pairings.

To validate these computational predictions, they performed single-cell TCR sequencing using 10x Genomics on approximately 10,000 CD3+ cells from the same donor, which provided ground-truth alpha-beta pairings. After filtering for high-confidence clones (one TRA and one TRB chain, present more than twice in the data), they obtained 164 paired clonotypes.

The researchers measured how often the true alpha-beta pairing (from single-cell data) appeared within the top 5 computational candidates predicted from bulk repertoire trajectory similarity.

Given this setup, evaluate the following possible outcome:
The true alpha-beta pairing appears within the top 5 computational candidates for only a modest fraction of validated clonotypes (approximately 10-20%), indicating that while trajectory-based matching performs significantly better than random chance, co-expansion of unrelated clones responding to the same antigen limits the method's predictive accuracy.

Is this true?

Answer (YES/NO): NO